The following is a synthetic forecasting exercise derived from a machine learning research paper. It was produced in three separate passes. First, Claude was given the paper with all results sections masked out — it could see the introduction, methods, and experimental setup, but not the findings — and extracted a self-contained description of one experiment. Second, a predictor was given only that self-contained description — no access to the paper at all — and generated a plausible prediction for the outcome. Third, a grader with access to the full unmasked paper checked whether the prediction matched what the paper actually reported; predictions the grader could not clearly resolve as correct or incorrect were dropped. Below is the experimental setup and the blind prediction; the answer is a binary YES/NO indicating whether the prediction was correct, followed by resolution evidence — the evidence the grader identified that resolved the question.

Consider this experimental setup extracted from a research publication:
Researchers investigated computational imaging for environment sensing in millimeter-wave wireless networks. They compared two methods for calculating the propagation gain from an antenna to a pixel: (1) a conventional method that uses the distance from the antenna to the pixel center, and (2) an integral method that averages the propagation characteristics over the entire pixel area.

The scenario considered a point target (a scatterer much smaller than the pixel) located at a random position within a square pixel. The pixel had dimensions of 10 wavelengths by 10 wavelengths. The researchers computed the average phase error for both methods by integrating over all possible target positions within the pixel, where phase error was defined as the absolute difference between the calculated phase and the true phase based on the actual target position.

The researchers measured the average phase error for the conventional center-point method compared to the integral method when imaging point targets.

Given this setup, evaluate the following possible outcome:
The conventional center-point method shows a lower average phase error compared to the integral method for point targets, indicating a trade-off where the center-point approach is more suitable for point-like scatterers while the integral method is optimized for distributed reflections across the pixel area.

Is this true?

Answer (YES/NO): NO